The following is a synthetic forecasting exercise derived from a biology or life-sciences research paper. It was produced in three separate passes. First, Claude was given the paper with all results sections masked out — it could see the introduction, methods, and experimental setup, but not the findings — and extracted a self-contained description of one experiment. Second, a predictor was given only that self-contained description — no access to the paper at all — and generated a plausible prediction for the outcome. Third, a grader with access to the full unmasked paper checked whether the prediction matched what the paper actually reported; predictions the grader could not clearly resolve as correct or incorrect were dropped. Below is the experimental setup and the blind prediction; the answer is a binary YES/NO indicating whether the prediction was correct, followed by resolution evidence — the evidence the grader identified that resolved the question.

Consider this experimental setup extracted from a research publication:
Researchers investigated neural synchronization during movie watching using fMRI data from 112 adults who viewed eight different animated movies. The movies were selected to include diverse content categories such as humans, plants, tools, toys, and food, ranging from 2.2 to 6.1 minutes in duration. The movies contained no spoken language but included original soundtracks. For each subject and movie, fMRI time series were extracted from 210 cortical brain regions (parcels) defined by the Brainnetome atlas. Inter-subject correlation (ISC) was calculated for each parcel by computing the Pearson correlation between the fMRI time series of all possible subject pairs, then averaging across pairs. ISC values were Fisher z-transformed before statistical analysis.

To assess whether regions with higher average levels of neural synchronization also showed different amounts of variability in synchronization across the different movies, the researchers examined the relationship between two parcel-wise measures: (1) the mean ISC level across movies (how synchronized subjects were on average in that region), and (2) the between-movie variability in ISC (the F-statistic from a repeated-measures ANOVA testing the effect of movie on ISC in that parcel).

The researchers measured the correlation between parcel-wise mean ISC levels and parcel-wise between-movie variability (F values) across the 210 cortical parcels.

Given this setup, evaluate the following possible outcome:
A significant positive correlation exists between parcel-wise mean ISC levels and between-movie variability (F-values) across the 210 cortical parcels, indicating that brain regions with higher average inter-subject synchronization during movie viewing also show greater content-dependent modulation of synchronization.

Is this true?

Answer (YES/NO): YES